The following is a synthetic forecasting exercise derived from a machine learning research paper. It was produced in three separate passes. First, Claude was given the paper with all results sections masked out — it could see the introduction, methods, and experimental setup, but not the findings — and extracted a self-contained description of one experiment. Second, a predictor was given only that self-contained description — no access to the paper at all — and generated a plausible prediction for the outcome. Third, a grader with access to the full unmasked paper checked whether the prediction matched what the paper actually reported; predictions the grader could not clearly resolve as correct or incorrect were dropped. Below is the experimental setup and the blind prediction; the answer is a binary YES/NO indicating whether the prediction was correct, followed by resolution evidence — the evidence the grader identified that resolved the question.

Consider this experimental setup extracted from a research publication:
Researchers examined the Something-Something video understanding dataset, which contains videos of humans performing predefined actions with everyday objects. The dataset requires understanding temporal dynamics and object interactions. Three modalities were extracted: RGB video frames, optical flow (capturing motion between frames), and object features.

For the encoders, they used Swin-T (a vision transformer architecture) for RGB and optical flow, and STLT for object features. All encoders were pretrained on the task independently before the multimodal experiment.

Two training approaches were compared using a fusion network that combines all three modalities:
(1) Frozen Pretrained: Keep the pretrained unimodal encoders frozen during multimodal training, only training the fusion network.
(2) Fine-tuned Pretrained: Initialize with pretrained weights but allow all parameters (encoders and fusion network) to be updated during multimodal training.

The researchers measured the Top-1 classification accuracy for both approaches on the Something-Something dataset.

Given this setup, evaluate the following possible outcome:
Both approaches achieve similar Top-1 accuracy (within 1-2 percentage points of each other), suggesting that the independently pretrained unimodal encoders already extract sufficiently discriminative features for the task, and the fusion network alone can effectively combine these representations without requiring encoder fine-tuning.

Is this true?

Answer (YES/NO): YES